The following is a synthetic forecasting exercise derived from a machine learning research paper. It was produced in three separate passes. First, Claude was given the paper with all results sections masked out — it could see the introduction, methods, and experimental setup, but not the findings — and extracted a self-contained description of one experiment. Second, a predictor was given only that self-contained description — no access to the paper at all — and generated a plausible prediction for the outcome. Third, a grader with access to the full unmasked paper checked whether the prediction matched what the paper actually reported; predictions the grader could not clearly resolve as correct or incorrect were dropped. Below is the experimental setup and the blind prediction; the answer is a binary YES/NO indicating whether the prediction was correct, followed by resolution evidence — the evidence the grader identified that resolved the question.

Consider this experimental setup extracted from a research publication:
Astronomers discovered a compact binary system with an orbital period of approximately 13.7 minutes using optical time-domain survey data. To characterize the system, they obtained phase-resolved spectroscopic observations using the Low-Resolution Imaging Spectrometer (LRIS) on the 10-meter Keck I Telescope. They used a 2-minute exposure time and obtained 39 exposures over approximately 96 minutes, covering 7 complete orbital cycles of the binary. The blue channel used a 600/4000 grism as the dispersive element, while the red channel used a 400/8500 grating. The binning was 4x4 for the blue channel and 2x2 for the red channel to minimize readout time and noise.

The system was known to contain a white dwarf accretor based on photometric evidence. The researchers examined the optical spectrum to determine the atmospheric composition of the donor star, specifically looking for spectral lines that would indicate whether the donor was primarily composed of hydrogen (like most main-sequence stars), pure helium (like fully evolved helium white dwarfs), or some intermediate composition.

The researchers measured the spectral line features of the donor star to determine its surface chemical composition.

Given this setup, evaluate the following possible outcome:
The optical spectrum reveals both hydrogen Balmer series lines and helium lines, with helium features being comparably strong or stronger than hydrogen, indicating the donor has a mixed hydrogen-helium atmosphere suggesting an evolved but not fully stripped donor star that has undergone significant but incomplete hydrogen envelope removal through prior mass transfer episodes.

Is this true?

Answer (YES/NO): YES